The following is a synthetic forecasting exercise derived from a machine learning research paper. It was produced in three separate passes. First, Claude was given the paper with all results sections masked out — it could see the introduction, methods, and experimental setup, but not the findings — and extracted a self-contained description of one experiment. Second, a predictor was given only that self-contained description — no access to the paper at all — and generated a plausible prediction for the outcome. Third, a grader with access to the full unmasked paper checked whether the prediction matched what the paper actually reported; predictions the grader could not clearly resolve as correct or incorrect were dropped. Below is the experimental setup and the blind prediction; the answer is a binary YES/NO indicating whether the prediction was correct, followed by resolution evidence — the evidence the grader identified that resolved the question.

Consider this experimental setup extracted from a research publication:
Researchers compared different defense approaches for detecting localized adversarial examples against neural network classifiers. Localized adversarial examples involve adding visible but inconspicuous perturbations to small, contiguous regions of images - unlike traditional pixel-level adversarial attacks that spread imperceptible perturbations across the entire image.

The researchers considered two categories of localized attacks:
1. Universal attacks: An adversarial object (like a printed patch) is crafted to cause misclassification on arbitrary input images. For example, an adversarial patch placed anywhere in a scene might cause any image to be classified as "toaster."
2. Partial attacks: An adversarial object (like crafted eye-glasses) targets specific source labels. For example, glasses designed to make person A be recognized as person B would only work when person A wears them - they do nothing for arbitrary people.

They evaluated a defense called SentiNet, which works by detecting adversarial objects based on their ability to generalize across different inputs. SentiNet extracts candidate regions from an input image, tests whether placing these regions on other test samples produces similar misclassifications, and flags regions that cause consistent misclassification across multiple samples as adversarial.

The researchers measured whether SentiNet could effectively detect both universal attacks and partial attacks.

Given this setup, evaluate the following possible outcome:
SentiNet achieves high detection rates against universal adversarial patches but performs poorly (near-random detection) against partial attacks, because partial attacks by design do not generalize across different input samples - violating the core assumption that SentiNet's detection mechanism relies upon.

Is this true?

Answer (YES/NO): YES